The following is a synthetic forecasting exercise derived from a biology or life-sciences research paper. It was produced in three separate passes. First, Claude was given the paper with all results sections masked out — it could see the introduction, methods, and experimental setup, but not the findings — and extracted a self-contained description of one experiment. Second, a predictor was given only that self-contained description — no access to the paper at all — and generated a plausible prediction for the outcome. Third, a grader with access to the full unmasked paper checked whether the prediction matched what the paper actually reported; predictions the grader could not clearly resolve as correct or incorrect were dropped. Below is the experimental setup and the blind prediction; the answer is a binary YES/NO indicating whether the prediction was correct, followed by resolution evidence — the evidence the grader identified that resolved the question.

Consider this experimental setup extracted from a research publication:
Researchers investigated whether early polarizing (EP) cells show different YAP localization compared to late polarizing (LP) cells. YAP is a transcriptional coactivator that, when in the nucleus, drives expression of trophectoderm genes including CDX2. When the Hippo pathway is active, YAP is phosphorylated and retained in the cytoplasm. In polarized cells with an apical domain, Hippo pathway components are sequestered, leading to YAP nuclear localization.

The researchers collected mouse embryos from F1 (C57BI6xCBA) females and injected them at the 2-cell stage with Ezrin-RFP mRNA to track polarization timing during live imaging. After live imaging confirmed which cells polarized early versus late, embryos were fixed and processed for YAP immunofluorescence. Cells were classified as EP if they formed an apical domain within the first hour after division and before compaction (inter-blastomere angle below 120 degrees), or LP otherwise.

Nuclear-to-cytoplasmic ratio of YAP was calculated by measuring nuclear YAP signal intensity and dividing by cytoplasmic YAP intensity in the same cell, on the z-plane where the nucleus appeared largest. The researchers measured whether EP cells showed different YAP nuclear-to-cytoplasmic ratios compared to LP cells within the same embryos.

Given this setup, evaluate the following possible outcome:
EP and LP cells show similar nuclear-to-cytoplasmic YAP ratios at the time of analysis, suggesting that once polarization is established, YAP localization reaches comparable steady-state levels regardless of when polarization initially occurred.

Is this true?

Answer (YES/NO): NO